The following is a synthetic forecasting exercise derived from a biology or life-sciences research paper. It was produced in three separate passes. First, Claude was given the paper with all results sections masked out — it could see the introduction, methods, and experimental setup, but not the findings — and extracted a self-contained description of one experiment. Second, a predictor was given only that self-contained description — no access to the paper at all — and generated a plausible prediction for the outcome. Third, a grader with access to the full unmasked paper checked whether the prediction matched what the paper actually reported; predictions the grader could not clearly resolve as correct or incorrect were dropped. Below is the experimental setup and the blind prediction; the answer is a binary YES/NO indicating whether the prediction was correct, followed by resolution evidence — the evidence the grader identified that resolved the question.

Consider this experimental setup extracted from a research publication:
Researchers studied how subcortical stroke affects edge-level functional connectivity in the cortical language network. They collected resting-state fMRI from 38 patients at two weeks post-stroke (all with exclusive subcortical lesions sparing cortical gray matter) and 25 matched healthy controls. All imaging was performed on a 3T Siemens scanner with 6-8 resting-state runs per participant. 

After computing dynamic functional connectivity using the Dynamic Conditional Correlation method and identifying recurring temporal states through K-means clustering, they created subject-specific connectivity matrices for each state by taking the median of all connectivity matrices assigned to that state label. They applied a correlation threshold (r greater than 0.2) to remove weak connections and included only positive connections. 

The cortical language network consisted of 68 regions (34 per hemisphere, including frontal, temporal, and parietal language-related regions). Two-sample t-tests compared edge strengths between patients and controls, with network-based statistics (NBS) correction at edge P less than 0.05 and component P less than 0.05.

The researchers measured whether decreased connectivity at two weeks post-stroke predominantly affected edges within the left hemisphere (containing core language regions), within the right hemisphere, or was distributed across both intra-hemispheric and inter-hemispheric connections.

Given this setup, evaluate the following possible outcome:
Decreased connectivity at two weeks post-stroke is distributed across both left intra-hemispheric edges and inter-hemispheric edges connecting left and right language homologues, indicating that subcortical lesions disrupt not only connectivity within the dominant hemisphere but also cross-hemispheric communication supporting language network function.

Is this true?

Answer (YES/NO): NO